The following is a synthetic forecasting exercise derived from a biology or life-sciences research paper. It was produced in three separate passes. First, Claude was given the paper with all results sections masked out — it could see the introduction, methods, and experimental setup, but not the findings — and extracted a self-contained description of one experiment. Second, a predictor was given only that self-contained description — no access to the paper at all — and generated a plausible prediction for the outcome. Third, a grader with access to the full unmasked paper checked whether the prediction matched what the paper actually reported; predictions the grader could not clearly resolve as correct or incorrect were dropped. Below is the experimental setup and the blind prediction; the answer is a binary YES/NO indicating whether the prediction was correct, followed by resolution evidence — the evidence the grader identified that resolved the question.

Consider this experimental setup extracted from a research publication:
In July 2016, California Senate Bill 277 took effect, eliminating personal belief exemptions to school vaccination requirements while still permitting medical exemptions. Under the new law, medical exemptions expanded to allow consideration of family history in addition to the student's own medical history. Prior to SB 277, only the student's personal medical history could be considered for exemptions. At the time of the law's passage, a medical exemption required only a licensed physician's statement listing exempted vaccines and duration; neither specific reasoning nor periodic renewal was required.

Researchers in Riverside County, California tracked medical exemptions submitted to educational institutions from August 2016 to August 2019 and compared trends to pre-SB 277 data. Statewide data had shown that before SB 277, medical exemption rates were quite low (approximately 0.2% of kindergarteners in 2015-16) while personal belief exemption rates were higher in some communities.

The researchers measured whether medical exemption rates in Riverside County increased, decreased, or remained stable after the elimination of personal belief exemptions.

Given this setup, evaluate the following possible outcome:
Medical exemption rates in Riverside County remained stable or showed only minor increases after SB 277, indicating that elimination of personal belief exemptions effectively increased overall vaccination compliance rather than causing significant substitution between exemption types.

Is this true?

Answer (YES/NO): NO